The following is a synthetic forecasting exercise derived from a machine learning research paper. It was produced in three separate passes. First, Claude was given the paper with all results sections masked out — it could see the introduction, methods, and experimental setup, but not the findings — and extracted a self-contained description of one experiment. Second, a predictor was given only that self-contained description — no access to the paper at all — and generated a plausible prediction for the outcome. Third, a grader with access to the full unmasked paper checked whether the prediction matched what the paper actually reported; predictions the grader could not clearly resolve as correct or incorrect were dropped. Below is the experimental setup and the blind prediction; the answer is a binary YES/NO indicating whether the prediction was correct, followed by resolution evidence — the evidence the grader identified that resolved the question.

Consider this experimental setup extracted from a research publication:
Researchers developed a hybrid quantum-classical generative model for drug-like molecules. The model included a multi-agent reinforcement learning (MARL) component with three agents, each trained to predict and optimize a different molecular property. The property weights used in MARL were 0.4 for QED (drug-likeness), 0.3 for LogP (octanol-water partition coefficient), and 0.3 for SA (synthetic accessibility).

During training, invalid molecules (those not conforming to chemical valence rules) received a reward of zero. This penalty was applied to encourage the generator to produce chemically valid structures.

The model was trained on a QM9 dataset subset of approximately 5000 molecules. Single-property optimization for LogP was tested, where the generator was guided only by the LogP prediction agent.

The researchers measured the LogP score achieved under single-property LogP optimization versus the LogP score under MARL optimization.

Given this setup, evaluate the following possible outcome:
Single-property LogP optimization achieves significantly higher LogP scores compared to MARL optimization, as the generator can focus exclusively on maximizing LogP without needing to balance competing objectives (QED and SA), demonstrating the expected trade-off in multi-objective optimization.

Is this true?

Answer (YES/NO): NO